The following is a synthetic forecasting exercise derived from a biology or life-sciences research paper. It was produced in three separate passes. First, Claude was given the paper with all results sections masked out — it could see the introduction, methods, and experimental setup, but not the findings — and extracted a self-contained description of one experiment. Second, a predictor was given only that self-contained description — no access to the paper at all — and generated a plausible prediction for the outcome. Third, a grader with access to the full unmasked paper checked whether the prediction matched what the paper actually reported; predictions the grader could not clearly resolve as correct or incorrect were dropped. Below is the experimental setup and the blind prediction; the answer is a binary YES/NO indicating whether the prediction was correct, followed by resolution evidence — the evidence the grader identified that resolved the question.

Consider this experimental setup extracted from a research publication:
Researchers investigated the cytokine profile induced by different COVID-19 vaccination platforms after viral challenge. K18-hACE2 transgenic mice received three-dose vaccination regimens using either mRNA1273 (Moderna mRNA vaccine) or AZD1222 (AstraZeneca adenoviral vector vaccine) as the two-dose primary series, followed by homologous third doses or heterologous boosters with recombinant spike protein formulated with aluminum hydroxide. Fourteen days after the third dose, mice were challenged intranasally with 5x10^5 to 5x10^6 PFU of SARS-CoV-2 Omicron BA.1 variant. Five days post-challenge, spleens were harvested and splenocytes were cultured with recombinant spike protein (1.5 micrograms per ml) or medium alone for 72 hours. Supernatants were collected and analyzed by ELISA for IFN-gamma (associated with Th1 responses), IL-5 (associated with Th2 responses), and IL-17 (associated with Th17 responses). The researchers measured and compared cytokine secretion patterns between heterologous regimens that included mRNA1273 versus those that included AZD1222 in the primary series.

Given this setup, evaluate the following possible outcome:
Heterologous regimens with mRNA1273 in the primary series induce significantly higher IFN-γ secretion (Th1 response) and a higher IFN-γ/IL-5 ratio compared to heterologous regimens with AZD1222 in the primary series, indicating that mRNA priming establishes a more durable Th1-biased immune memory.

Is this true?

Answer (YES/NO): NO